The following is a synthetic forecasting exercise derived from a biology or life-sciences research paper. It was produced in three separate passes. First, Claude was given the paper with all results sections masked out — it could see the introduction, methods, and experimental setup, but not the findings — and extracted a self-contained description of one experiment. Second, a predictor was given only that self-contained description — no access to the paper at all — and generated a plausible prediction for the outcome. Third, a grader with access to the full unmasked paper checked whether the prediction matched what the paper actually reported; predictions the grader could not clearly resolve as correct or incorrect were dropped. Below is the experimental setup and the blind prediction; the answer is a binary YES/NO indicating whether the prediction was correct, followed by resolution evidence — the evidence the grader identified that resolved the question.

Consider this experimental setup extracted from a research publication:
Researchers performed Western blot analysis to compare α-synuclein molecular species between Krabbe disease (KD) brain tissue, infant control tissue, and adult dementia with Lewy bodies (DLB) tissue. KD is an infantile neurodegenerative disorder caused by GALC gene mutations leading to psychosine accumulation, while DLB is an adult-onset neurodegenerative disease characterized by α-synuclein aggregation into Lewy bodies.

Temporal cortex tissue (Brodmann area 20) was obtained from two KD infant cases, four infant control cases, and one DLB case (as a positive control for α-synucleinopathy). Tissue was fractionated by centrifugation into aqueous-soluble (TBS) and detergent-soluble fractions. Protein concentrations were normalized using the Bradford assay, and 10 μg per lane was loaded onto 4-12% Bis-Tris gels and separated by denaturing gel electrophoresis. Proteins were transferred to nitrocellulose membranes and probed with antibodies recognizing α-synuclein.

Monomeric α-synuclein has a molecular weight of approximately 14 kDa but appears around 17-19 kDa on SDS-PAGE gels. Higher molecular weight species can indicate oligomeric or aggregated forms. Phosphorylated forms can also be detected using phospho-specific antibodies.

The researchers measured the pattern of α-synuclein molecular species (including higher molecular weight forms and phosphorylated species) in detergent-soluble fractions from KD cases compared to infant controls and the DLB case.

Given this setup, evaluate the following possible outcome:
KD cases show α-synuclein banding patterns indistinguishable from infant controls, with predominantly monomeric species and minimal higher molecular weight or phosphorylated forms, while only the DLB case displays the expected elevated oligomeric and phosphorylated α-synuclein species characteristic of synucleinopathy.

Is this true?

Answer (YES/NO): NO